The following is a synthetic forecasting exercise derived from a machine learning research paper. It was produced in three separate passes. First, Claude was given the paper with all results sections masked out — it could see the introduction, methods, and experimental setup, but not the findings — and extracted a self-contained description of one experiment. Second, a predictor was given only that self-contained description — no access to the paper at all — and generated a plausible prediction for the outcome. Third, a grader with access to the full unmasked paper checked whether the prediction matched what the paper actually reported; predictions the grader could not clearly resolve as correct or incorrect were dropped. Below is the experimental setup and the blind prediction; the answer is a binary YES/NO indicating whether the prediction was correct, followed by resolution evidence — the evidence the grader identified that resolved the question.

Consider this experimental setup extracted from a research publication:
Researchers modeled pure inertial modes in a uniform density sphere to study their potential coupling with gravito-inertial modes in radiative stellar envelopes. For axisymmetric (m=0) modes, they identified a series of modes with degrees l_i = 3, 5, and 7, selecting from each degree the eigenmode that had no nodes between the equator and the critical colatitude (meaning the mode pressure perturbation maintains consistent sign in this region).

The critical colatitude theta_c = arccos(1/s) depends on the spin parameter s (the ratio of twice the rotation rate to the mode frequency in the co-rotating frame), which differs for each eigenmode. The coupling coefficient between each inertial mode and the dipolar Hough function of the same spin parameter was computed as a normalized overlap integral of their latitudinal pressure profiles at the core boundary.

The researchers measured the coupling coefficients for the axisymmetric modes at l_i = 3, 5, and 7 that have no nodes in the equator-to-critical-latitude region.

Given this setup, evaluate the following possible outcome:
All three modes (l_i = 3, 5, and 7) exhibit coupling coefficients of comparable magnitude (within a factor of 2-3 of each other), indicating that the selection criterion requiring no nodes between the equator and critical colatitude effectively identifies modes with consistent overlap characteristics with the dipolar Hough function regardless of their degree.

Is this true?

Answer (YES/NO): YES